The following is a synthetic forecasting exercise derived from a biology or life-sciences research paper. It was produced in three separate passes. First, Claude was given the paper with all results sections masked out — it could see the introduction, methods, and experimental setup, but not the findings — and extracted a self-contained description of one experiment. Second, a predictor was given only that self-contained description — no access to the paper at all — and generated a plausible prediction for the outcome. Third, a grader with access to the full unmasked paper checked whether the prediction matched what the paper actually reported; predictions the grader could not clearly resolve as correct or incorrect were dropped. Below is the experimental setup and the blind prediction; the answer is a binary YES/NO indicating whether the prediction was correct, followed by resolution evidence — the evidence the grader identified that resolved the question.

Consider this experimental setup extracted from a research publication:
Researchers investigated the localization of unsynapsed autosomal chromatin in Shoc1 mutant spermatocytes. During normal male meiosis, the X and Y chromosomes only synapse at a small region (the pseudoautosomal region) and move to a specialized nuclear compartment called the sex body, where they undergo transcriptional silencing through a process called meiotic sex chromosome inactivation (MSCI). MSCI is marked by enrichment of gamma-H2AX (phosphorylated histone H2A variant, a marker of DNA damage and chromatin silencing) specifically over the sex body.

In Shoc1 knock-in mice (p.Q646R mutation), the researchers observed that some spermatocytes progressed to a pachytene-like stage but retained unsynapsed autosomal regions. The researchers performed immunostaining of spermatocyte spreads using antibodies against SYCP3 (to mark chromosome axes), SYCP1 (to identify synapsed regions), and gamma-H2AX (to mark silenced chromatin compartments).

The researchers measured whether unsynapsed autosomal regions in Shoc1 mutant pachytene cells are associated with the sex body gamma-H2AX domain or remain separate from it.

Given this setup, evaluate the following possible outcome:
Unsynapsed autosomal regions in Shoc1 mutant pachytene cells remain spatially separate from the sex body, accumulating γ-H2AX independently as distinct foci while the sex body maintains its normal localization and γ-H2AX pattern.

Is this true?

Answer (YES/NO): NO